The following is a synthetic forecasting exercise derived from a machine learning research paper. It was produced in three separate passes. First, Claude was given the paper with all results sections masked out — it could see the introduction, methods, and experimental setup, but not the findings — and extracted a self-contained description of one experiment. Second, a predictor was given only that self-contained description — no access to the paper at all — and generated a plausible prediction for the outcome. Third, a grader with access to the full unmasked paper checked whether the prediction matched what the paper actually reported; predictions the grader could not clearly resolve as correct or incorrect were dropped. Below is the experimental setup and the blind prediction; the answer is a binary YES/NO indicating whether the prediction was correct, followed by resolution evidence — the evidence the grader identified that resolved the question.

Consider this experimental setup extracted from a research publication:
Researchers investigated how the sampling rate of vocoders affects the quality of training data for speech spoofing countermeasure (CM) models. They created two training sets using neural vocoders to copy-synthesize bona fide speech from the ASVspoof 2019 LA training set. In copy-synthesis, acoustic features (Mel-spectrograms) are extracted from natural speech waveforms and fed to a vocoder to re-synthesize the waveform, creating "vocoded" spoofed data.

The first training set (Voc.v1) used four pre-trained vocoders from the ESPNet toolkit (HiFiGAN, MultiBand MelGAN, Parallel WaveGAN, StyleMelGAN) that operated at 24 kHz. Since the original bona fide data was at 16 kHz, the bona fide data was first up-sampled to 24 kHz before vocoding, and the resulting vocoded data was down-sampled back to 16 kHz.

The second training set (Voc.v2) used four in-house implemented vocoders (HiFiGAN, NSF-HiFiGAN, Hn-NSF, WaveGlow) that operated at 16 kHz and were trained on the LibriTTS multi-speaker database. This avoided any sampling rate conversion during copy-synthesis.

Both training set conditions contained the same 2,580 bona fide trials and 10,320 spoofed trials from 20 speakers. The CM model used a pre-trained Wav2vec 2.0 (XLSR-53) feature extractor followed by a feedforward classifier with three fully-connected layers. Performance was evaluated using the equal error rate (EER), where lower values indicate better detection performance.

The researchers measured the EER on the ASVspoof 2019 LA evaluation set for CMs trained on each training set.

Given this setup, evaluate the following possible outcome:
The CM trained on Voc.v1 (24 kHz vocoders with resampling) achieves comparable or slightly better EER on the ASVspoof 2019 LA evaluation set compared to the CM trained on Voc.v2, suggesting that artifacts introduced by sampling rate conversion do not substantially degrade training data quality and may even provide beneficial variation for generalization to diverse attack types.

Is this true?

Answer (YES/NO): NO